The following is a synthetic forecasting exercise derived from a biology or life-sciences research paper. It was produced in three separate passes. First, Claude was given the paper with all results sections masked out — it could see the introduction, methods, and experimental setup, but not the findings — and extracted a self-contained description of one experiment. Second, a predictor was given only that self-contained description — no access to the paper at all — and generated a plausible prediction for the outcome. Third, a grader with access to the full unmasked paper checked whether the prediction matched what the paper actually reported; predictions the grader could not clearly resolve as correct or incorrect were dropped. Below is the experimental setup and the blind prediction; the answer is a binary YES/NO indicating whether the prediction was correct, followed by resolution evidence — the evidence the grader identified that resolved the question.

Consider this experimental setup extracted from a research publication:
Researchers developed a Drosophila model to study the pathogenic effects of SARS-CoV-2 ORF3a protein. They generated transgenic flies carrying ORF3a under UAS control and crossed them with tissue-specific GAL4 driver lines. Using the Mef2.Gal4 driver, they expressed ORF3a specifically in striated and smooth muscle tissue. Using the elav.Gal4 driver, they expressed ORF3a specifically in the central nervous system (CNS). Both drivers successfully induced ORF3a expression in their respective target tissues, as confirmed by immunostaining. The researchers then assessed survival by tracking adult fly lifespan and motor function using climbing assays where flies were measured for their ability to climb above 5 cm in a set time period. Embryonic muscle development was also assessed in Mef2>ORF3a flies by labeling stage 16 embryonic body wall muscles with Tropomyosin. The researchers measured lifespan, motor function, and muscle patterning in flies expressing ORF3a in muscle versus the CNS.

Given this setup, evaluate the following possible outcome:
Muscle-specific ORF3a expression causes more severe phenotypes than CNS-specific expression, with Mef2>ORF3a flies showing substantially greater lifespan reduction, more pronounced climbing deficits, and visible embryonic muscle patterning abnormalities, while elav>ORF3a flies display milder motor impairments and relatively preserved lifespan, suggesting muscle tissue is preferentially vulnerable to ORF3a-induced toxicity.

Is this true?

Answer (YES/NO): NO